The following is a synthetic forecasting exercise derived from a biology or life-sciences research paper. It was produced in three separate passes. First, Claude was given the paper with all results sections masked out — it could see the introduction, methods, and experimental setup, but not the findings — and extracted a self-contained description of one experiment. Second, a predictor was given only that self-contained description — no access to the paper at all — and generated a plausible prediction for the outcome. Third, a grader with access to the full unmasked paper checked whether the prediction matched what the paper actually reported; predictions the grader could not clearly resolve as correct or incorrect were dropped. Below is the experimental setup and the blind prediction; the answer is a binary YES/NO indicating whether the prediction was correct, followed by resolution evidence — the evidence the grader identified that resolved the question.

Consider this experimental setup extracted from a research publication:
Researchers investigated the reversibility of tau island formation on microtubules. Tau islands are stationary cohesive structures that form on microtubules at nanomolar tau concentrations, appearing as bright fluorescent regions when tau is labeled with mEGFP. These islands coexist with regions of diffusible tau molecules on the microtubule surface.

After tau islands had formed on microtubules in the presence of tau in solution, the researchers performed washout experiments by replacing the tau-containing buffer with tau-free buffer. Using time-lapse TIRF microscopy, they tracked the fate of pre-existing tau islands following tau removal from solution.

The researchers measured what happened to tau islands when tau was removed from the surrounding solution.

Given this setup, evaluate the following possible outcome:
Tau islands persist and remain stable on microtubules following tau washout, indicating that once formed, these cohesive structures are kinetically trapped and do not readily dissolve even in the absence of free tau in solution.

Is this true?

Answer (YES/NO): NO